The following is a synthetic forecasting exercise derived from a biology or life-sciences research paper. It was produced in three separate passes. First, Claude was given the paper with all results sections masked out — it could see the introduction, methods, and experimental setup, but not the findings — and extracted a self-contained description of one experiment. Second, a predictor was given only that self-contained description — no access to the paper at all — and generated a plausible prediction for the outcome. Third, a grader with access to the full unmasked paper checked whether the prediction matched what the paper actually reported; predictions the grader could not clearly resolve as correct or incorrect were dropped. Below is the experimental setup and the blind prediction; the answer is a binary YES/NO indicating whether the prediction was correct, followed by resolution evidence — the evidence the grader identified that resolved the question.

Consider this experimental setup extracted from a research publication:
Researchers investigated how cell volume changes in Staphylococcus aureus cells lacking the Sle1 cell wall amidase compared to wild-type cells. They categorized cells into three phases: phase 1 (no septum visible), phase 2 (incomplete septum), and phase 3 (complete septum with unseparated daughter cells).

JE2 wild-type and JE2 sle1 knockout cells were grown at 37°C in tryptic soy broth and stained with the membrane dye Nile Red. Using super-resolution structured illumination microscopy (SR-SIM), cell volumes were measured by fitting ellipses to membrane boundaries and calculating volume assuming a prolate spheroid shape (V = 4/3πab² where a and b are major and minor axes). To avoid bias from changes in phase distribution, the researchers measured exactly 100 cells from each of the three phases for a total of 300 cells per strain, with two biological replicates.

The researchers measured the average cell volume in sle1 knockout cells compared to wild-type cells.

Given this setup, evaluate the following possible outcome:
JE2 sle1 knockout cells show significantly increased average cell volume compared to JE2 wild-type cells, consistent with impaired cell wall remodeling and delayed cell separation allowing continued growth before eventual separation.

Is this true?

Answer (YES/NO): YES